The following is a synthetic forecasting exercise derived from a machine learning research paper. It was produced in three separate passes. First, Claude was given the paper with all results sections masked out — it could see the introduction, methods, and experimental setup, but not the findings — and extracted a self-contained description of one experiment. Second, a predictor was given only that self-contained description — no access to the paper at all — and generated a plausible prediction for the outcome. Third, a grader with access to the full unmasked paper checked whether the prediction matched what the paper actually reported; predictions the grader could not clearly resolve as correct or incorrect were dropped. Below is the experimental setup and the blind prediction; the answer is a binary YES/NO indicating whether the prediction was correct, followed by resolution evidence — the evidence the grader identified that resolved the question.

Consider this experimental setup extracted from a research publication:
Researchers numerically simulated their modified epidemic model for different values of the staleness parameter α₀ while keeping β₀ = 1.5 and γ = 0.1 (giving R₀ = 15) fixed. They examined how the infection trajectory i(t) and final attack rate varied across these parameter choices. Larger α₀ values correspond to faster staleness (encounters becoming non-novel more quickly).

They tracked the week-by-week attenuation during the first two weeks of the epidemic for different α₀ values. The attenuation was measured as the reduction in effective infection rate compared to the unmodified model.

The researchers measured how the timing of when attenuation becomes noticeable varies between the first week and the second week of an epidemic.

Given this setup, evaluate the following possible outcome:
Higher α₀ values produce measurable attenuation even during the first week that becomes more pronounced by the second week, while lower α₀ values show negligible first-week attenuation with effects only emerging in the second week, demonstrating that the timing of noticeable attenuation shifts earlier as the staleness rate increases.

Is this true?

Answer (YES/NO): NO